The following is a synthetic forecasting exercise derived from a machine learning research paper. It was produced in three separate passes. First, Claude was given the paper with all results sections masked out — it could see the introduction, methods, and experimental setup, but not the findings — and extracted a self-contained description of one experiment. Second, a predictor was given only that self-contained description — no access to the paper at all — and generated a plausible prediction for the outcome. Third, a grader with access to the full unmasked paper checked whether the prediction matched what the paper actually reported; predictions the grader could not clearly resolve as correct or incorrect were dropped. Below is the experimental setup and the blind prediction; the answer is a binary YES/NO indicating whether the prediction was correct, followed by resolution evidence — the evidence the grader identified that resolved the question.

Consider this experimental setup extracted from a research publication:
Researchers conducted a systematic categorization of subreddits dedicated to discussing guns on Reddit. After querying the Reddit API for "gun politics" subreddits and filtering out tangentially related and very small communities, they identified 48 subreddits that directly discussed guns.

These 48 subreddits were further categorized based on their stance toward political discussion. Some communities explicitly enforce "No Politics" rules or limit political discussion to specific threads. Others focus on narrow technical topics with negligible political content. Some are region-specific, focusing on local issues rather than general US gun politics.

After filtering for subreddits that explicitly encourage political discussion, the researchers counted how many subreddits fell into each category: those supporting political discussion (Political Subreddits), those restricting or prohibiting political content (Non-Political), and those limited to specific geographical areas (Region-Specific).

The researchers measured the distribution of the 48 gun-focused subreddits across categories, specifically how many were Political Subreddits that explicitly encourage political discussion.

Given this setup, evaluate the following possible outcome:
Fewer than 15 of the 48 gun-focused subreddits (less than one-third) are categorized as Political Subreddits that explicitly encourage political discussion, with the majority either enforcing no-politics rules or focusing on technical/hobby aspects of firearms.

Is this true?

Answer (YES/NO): YES